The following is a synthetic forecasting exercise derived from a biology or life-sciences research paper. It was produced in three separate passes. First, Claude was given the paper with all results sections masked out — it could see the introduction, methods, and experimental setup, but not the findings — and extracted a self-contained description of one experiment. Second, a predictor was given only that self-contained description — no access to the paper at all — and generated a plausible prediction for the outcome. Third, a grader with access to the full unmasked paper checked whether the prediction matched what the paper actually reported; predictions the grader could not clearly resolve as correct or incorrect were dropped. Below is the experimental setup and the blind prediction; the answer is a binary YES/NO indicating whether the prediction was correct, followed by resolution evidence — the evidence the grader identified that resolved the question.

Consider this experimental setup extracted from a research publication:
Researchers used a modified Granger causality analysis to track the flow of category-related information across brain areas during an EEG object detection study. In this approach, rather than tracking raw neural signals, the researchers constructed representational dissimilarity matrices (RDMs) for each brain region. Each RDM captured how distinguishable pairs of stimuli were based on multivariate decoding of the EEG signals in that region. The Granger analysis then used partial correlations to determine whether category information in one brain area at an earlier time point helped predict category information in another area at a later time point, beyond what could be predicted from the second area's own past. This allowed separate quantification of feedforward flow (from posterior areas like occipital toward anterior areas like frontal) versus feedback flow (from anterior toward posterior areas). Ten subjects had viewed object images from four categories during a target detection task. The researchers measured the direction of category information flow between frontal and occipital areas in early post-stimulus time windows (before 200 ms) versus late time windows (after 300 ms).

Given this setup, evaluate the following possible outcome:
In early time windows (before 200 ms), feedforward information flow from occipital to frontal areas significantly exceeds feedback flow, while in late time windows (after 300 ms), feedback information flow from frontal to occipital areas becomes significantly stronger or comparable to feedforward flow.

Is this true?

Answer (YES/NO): NO